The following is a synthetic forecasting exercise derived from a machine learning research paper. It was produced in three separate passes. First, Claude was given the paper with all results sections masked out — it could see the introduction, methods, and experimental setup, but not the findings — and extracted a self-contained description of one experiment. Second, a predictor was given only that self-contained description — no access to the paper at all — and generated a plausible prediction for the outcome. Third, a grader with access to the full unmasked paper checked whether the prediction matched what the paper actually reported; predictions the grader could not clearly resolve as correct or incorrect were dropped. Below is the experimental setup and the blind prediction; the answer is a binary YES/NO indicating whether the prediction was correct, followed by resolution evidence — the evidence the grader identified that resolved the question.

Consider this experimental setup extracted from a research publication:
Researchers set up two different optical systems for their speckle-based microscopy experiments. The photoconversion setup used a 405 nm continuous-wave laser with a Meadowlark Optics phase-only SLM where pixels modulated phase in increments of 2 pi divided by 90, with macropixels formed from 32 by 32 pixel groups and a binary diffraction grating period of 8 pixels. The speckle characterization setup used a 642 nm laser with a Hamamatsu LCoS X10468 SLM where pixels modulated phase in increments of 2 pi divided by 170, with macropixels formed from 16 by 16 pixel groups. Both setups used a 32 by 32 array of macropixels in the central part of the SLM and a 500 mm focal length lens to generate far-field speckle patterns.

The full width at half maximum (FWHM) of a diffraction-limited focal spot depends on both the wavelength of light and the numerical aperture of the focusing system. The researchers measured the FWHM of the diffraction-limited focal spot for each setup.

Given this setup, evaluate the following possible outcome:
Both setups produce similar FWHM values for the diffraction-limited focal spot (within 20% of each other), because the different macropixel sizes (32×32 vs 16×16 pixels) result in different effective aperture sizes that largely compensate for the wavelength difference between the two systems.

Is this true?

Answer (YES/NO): NO